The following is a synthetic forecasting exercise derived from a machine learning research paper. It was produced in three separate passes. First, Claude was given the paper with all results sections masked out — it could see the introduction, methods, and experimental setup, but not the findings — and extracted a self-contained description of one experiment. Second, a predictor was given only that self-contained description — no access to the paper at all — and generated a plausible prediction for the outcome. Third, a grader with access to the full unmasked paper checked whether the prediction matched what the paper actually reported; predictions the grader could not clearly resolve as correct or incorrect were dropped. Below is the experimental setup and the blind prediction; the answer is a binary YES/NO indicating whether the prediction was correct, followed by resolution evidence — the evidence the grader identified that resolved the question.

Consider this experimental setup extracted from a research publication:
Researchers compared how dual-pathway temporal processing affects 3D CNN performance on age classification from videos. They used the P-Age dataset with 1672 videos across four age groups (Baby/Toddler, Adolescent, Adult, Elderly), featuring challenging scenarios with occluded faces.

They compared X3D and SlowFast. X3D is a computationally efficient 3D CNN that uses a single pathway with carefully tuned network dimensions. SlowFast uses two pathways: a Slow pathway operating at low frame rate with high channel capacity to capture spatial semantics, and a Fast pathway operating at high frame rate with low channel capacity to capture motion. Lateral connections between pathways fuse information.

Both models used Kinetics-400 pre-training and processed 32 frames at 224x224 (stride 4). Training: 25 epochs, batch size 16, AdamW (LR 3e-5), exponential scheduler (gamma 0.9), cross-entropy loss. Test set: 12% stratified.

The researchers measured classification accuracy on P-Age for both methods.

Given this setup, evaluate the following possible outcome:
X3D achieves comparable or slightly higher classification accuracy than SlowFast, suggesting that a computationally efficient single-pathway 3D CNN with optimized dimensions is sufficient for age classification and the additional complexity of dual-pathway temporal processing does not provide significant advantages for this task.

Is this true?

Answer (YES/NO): NO